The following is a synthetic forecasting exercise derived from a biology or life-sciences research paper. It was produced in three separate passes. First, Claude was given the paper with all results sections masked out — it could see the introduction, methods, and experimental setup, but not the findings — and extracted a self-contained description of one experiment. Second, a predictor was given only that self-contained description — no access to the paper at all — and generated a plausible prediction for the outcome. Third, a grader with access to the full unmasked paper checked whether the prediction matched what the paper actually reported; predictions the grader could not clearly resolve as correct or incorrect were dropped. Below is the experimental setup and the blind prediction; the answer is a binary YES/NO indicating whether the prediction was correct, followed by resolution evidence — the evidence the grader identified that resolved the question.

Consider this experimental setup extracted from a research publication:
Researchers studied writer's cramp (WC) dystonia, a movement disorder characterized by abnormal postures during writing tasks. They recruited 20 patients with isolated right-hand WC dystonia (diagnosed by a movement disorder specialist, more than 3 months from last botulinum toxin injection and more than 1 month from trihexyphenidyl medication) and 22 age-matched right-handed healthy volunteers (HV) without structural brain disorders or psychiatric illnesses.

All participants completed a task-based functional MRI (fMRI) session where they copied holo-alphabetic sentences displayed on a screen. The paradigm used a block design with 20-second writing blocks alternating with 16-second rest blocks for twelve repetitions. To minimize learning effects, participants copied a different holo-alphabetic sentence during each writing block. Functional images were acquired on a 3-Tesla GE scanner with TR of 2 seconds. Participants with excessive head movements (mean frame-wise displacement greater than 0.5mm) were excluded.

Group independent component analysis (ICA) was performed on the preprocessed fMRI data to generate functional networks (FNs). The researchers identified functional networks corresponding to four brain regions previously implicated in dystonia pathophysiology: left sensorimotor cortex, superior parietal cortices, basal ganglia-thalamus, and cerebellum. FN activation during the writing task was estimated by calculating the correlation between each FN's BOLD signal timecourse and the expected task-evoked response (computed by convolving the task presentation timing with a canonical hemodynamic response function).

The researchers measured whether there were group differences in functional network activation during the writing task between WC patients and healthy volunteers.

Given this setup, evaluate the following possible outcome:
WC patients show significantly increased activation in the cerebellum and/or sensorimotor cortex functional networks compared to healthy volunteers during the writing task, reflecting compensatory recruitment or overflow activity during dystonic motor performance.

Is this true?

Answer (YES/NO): NO